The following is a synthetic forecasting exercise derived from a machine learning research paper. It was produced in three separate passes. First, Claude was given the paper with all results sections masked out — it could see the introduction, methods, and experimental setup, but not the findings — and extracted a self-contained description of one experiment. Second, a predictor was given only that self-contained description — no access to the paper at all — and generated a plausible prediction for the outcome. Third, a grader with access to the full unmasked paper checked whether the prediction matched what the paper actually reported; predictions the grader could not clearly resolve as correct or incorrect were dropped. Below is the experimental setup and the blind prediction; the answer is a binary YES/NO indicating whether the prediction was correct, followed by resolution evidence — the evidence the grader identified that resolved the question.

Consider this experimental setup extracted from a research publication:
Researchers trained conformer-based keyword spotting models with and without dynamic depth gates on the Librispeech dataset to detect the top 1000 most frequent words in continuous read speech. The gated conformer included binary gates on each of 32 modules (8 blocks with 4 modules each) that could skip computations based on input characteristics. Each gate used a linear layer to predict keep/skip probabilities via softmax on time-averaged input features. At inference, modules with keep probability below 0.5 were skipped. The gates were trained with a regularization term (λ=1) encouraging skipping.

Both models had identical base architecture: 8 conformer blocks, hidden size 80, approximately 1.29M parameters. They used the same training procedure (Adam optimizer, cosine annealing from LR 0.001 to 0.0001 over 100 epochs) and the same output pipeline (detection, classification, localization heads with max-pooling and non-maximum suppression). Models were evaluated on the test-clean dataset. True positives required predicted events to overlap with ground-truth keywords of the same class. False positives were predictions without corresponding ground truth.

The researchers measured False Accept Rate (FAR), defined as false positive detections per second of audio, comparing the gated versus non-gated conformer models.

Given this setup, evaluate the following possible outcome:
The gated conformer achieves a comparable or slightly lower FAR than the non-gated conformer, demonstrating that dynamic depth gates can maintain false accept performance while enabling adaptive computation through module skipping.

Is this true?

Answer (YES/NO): NO